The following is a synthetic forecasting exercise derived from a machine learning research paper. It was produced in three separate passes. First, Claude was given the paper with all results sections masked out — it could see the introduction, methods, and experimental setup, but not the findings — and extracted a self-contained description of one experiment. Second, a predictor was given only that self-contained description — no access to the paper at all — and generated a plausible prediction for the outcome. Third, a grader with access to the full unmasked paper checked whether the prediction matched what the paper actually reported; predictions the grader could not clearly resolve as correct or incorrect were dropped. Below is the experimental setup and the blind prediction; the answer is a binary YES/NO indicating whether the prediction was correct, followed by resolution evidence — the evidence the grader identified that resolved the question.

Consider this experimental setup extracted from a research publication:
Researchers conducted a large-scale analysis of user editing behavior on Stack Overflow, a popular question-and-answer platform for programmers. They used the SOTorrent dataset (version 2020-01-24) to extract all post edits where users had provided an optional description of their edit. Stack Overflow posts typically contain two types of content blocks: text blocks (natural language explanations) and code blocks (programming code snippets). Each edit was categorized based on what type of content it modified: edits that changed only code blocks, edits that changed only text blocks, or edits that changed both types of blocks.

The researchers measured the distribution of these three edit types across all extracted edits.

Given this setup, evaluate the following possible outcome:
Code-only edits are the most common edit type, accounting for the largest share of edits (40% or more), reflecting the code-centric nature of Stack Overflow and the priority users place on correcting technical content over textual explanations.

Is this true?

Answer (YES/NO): NO